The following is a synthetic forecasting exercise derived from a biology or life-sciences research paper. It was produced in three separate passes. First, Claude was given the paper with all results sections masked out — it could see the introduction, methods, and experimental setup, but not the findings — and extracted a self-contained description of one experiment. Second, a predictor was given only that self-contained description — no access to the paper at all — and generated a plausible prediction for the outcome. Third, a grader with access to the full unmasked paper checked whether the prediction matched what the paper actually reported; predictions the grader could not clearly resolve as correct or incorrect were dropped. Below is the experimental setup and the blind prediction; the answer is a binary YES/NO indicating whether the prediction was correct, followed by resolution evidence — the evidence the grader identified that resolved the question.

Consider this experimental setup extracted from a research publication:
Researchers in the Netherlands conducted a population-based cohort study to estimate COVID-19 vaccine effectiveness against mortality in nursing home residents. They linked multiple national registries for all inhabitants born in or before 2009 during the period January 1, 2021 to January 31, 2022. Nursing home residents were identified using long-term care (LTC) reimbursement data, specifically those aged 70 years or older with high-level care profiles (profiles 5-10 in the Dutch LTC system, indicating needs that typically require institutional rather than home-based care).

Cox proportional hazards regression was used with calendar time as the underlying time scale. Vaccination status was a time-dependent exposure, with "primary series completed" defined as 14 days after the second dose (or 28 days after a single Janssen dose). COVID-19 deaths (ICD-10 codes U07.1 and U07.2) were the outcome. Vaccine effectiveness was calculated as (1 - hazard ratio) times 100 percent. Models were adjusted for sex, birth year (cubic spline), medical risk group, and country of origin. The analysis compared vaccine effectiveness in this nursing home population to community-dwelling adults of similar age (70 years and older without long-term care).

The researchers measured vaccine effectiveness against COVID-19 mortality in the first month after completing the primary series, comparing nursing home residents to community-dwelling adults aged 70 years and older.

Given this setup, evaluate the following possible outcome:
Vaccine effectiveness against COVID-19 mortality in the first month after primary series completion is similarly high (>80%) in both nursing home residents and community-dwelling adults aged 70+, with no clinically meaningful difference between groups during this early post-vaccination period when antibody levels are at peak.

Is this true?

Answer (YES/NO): YES